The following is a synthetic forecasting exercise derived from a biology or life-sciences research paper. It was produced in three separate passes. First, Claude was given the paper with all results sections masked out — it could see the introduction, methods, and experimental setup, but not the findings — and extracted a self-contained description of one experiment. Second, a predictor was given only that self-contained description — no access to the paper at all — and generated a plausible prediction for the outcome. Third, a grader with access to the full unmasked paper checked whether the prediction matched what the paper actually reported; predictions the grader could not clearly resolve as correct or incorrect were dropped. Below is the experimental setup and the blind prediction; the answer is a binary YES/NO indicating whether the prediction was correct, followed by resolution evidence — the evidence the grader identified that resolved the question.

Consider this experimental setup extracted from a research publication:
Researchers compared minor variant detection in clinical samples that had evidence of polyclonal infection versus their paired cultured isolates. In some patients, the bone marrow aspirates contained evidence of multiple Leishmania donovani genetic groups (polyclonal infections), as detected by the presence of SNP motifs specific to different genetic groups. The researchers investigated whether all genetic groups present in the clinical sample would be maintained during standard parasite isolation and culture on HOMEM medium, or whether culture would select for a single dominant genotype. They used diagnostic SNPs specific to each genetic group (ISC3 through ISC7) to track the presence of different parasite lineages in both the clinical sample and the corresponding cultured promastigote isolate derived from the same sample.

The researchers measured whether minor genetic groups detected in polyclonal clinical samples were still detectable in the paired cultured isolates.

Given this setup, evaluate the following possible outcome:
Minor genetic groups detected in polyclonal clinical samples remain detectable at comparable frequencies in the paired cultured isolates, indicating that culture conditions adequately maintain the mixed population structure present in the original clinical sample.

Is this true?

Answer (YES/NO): NO